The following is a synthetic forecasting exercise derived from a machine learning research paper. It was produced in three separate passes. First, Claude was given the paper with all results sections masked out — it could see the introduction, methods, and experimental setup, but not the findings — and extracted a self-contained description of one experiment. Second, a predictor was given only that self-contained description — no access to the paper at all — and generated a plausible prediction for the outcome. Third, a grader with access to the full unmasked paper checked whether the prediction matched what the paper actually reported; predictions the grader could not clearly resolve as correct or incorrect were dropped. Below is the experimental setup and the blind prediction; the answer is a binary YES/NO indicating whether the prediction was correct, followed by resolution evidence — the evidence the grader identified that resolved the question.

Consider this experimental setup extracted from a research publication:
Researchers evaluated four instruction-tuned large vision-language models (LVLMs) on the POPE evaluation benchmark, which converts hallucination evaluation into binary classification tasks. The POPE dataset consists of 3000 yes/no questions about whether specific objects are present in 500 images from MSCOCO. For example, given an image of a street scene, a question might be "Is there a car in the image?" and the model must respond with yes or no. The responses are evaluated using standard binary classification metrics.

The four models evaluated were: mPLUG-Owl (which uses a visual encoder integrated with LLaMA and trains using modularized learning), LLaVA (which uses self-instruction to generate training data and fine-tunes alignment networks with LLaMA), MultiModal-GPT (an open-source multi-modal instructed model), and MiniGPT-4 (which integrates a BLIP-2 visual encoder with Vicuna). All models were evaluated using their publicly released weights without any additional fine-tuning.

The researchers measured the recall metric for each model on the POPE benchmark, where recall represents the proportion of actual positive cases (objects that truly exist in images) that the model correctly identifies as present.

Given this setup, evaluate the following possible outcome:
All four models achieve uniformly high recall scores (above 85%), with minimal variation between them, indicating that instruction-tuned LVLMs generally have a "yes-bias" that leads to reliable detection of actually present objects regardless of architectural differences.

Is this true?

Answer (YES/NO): NO